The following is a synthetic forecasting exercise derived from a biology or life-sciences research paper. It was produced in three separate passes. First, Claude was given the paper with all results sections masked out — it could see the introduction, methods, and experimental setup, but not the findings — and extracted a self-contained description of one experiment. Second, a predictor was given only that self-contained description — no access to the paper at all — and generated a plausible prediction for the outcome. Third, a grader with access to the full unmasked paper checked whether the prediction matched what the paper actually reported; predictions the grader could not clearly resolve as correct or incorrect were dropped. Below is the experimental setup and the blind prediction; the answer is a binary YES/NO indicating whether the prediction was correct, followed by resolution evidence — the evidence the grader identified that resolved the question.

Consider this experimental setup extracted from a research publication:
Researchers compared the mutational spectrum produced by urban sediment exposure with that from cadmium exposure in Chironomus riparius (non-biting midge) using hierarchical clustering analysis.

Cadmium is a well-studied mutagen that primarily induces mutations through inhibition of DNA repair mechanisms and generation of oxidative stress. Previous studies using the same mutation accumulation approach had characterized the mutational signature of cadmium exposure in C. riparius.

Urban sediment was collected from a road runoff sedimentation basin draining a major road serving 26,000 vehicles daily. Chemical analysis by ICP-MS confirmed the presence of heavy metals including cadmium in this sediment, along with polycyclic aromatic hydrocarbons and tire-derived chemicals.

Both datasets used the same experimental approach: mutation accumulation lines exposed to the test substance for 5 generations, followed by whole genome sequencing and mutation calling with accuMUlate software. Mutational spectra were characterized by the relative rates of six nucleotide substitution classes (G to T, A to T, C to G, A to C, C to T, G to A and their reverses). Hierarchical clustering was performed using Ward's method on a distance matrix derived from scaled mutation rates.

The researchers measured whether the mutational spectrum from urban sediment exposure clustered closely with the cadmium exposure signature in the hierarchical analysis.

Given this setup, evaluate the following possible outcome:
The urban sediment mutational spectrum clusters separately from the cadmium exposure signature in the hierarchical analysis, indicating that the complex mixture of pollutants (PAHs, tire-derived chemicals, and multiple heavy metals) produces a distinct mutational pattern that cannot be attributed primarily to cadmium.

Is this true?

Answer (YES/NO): YES